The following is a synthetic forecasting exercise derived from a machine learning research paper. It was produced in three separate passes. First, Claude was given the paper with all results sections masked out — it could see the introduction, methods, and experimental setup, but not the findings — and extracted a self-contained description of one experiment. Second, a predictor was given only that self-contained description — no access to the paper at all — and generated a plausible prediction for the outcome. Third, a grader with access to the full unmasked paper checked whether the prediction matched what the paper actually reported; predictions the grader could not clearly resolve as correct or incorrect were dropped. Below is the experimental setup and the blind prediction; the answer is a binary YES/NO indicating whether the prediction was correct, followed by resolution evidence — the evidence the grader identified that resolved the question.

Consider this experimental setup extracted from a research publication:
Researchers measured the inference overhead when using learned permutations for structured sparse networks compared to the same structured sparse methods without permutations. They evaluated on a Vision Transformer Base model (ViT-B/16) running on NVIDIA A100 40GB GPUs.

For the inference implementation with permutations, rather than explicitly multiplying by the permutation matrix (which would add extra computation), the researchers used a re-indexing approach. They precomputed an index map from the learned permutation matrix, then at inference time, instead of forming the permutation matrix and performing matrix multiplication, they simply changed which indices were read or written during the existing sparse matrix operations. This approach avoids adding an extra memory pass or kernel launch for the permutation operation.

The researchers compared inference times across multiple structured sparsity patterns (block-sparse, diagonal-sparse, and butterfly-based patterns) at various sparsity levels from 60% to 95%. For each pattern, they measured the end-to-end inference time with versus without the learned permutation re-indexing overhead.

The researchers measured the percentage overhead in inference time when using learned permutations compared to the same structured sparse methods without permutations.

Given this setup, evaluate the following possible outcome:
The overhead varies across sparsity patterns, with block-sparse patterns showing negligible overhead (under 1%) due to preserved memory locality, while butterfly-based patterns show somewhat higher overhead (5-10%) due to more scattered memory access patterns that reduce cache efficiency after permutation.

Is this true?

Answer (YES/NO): NO